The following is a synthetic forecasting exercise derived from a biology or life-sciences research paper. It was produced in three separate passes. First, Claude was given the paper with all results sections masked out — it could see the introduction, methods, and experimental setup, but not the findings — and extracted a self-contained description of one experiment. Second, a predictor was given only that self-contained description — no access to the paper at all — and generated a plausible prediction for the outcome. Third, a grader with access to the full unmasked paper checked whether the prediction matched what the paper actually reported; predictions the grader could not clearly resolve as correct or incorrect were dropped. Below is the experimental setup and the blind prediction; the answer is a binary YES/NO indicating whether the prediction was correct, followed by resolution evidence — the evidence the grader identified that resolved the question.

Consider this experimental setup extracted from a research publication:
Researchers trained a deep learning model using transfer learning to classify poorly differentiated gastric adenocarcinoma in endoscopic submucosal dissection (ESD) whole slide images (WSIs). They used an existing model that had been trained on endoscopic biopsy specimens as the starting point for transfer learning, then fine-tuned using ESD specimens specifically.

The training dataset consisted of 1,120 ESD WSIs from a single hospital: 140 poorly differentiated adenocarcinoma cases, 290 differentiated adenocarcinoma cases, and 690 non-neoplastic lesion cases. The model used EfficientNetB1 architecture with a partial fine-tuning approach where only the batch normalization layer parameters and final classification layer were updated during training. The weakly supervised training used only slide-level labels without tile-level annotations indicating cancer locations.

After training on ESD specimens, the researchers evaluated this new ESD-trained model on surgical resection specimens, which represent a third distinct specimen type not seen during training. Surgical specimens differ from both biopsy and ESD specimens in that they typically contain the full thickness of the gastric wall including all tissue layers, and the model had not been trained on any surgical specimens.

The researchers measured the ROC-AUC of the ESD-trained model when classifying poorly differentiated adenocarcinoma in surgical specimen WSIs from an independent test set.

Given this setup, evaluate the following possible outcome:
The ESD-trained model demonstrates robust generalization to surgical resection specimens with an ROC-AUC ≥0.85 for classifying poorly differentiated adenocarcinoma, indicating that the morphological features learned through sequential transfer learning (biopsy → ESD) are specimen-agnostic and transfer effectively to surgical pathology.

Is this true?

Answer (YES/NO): YES